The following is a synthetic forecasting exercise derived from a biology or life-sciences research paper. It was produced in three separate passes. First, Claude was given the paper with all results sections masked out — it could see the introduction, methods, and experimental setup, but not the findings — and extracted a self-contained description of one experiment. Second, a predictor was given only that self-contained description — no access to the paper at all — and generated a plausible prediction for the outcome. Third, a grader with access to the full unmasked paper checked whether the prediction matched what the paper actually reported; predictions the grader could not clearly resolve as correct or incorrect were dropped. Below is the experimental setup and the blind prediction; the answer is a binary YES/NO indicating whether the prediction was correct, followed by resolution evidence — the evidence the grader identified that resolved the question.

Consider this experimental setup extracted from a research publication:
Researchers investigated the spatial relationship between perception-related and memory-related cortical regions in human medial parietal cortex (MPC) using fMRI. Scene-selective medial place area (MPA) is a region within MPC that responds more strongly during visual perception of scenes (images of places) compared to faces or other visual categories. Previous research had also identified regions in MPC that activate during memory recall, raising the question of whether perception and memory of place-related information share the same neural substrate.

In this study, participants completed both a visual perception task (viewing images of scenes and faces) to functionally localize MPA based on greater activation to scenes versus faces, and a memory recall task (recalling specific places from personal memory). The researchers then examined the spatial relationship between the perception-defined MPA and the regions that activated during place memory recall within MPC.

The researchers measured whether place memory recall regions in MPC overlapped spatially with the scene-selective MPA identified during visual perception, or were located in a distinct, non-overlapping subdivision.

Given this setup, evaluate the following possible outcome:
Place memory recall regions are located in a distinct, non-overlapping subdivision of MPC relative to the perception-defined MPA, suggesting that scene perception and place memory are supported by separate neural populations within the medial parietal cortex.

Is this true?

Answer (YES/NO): YES